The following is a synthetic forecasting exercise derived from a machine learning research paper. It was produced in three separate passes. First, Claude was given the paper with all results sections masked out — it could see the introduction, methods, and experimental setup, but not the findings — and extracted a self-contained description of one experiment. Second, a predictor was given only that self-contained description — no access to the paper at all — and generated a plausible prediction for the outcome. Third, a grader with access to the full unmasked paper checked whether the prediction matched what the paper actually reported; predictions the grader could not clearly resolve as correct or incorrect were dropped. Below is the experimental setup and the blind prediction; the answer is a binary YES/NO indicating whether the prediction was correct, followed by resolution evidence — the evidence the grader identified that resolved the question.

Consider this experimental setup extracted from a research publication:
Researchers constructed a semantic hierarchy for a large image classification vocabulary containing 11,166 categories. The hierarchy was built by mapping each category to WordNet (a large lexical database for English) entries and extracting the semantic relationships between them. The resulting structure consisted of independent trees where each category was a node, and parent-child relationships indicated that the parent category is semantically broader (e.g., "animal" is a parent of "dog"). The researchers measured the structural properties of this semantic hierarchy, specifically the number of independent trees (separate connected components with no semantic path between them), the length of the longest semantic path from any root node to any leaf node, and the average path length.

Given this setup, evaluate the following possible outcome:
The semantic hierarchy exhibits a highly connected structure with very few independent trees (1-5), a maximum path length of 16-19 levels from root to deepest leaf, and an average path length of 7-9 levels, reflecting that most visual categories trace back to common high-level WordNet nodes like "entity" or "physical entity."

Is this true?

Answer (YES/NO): YES